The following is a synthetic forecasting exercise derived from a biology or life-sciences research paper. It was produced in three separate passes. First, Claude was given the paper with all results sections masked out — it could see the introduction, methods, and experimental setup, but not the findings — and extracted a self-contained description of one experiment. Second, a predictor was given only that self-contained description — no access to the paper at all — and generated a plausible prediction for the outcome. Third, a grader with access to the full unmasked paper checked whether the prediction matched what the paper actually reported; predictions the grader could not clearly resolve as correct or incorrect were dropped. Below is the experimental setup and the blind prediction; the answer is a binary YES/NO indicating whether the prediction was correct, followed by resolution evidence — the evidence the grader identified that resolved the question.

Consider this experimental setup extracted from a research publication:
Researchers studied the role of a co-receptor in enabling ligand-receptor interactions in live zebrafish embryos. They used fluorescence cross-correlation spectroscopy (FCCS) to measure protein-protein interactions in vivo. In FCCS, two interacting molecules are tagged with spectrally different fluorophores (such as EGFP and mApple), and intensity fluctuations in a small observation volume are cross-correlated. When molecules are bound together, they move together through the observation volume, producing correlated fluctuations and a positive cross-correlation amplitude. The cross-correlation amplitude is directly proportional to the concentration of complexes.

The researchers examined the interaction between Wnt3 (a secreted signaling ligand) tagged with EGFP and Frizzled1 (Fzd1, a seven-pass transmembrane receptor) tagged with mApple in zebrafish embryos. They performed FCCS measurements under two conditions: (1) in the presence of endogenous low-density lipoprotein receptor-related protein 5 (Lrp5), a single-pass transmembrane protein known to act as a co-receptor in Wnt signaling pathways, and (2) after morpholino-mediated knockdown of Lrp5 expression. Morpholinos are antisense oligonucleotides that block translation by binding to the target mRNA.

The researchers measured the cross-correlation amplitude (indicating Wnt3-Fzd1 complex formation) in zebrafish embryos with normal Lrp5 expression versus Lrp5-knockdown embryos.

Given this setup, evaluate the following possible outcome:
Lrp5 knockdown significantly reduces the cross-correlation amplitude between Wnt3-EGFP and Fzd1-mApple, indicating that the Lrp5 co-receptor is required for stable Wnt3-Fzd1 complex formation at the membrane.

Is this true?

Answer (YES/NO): YES